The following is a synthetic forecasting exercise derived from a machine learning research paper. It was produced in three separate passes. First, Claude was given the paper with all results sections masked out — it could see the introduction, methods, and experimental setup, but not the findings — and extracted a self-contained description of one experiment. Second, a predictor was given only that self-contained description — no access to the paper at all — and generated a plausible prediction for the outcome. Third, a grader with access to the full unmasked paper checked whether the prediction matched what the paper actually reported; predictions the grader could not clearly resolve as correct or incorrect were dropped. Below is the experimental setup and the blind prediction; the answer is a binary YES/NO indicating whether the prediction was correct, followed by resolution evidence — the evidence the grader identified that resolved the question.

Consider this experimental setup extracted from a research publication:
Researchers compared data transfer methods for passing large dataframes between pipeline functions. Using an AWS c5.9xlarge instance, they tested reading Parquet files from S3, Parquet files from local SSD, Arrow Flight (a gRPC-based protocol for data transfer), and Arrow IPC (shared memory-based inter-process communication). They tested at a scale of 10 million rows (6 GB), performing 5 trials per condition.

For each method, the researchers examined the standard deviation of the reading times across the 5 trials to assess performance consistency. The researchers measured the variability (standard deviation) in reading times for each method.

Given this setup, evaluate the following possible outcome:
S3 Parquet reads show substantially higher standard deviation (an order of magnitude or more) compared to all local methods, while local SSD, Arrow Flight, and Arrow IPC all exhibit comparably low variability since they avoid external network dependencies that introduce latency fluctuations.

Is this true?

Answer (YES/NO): NO